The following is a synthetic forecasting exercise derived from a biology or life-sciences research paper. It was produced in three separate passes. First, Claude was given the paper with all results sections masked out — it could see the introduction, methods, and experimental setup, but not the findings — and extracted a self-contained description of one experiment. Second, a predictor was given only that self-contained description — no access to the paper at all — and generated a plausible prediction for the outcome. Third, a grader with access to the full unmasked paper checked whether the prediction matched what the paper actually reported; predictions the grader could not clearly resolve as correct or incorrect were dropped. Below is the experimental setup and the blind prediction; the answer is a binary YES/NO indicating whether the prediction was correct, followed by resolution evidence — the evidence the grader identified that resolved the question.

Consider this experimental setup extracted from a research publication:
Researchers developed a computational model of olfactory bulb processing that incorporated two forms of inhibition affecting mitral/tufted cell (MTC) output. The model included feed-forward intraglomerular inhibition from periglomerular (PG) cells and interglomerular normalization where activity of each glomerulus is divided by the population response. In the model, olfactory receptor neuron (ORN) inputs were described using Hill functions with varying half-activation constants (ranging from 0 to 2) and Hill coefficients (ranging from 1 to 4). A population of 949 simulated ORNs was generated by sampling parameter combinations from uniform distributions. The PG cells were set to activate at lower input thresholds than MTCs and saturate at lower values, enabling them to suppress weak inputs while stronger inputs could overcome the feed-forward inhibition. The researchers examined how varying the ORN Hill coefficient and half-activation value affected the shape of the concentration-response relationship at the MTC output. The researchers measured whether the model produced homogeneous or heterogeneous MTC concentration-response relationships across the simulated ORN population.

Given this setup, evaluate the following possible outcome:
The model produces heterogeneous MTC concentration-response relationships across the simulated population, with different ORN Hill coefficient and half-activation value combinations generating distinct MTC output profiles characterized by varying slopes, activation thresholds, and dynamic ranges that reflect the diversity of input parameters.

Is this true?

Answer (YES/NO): YES